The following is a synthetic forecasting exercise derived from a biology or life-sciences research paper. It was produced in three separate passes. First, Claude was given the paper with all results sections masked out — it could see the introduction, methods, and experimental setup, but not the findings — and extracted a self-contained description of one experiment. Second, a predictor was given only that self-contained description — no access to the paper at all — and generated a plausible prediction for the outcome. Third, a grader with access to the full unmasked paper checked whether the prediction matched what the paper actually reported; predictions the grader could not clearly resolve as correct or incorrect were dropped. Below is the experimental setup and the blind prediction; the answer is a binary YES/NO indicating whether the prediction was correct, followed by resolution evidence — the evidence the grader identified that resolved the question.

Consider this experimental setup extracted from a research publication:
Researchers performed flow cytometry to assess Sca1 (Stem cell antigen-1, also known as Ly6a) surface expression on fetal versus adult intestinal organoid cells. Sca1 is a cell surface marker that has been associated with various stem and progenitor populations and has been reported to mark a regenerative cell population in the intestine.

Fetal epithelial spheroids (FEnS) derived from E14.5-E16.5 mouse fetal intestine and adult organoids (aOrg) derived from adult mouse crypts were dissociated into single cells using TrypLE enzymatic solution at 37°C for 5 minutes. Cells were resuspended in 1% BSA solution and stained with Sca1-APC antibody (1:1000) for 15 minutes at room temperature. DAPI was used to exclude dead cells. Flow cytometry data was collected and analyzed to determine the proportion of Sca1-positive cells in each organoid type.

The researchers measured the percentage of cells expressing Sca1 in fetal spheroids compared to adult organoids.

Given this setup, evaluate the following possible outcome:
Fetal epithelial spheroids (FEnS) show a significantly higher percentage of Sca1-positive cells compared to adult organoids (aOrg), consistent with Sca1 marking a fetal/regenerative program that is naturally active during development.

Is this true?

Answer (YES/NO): YES